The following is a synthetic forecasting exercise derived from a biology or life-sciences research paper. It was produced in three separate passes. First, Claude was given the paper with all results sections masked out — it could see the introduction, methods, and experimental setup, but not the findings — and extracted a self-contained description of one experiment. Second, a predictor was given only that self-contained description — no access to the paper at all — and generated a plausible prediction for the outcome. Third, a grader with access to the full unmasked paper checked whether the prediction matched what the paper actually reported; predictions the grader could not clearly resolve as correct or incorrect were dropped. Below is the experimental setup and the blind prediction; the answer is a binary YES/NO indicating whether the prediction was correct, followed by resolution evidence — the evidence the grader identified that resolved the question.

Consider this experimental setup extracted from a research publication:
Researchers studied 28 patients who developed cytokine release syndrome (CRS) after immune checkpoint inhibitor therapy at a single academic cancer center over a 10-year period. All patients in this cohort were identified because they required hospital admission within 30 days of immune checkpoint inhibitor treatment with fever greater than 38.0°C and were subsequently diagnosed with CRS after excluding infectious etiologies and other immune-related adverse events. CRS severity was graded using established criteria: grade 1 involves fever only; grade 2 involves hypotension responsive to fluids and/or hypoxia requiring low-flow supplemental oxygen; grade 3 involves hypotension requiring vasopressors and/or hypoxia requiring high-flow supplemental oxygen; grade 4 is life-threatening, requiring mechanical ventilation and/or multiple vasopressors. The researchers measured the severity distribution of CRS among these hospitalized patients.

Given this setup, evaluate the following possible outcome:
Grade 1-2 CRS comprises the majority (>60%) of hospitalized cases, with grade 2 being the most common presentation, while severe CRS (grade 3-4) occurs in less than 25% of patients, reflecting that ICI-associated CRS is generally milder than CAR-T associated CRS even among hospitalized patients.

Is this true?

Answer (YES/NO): NO